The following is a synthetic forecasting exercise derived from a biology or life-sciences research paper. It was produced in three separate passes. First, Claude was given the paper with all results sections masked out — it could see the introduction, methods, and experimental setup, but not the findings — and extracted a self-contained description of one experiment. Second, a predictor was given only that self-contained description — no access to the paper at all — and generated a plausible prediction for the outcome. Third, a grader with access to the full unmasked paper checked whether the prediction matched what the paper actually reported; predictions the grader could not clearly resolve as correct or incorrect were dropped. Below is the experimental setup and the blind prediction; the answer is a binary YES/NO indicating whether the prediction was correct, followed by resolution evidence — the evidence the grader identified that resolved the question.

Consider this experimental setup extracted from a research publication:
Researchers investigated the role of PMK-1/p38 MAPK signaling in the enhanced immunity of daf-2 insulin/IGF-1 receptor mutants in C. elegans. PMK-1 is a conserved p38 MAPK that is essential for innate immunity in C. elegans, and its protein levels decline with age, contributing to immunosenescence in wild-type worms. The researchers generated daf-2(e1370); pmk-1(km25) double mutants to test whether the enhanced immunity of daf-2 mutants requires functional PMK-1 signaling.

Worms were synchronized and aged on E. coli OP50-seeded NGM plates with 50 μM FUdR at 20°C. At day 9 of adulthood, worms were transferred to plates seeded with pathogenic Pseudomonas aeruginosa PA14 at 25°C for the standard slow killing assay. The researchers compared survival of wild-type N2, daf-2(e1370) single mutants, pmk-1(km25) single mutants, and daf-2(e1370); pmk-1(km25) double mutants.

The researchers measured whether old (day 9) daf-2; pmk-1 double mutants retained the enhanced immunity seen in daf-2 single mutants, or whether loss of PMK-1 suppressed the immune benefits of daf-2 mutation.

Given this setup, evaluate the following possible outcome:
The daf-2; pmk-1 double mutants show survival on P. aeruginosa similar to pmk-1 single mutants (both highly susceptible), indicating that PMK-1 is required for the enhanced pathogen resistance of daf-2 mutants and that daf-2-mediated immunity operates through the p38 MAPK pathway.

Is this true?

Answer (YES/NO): NO